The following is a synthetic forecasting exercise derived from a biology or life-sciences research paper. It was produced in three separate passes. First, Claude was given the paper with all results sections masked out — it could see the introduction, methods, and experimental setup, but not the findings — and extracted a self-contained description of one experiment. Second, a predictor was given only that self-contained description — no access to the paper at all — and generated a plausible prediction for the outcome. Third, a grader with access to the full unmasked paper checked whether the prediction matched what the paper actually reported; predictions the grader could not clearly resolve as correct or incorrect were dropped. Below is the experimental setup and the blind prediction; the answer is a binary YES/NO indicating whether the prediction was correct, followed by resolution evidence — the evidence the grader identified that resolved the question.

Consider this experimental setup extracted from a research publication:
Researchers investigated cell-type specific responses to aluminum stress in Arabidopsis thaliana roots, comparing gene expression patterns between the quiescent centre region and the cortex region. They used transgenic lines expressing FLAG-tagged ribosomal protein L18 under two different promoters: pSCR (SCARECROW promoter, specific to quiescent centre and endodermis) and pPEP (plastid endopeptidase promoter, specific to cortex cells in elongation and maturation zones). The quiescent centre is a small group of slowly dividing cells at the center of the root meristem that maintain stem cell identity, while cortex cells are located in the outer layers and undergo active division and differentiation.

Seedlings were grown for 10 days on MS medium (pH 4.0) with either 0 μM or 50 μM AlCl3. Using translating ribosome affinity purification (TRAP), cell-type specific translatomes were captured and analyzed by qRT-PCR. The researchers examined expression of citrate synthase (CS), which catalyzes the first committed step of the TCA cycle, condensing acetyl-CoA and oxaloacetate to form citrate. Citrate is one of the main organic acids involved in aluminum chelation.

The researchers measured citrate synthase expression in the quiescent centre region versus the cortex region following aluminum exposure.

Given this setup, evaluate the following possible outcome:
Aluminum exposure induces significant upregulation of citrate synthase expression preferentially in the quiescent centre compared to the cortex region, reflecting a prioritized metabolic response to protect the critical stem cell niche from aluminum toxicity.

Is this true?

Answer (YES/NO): NO